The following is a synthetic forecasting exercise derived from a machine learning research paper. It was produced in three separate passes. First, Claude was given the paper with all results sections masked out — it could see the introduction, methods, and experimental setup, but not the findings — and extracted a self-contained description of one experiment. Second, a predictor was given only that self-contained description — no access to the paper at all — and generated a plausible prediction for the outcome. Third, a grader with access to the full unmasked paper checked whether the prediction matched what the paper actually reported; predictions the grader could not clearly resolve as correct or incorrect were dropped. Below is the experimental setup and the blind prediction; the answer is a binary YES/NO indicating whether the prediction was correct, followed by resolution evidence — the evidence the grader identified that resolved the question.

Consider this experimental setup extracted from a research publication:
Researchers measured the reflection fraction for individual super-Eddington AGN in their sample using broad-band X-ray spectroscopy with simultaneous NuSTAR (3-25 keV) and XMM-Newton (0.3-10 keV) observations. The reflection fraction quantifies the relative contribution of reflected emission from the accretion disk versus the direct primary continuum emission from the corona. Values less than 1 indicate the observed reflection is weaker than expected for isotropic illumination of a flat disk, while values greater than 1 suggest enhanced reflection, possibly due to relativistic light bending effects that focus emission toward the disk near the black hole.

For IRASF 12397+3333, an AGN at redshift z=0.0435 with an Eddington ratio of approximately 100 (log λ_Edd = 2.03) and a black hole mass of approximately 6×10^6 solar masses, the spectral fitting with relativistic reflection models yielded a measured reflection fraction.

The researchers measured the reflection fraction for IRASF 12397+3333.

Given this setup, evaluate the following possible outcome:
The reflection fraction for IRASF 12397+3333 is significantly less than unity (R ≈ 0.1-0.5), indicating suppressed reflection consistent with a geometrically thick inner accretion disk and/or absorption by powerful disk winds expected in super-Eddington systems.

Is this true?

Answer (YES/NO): NO